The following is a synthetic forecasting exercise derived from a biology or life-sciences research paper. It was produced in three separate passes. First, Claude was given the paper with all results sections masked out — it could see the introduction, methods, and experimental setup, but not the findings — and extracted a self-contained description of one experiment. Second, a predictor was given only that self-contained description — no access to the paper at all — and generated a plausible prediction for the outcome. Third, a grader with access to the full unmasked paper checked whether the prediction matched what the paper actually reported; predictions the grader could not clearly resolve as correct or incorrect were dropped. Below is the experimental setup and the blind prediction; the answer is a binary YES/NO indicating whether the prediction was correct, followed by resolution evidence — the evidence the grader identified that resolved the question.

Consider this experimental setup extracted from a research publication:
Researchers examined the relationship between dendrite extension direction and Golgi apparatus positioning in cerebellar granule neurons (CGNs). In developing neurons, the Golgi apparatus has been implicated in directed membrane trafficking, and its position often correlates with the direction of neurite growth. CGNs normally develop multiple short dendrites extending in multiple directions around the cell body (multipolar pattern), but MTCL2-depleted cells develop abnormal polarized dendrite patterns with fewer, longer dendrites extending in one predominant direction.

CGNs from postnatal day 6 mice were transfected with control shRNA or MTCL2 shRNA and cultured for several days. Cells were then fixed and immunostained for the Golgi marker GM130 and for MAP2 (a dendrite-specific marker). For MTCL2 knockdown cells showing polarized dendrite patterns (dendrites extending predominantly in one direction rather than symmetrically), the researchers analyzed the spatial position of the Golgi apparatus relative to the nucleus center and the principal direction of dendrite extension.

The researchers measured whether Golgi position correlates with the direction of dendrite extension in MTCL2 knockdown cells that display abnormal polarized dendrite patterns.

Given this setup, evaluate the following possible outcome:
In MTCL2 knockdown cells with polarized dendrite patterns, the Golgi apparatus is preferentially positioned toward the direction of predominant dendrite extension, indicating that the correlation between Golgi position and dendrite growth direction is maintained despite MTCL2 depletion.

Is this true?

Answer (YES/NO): YES